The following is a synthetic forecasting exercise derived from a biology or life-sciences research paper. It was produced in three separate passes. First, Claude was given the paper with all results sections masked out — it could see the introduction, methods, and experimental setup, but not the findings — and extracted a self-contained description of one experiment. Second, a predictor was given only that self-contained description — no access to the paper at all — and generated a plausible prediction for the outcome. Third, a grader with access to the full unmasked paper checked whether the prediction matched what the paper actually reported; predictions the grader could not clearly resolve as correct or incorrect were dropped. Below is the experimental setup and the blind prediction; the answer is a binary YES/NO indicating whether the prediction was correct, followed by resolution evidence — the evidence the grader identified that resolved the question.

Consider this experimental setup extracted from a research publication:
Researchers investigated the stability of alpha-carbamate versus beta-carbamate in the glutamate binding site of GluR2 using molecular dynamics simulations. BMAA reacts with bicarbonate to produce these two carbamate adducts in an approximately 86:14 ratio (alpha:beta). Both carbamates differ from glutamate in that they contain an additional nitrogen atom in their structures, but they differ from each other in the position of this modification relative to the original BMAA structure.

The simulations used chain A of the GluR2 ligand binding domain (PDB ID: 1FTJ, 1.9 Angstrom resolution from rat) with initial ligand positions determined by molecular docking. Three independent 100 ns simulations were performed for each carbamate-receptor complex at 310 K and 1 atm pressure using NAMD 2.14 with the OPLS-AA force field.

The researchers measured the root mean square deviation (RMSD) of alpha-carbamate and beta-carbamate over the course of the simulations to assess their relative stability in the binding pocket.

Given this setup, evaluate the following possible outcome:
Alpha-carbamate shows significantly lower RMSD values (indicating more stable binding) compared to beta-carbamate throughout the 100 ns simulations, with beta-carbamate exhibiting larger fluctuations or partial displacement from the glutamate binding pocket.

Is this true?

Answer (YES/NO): YES